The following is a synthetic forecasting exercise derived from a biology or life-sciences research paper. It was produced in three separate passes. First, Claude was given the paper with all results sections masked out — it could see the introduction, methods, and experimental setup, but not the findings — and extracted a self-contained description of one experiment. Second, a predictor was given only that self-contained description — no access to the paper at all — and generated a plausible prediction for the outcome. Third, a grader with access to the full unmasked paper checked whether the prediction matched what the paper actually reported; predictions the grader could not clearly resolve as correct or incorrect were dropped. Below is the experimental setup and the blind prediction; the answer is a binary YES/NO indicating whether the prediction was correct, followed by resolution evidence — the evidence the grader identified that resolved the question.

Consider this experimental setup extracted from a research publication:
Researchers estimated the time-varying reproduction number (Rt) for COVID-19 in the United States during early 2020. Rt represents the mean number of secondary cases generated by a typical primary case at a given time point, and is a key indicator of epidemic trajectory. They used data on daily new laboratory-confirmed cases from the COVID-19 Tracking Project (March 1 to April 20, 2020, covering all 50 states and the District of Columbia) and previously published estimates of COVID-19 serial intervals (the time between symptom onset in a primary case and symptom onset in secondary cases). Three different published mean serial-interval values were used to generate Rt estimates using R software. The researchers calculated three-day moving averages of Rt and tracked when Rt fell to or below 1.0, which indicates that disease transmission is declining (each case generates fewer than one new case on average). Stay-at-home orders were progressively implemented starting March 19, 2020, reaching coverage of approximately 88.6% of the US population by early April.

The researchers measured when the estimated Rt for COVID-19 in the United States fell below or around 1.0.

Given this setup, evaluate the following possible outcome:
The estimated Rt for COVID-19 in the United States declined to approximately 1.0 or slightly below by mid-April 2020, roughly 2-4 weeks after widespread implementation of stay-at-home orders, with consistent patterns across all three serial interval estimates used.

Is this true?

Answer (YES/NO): YES